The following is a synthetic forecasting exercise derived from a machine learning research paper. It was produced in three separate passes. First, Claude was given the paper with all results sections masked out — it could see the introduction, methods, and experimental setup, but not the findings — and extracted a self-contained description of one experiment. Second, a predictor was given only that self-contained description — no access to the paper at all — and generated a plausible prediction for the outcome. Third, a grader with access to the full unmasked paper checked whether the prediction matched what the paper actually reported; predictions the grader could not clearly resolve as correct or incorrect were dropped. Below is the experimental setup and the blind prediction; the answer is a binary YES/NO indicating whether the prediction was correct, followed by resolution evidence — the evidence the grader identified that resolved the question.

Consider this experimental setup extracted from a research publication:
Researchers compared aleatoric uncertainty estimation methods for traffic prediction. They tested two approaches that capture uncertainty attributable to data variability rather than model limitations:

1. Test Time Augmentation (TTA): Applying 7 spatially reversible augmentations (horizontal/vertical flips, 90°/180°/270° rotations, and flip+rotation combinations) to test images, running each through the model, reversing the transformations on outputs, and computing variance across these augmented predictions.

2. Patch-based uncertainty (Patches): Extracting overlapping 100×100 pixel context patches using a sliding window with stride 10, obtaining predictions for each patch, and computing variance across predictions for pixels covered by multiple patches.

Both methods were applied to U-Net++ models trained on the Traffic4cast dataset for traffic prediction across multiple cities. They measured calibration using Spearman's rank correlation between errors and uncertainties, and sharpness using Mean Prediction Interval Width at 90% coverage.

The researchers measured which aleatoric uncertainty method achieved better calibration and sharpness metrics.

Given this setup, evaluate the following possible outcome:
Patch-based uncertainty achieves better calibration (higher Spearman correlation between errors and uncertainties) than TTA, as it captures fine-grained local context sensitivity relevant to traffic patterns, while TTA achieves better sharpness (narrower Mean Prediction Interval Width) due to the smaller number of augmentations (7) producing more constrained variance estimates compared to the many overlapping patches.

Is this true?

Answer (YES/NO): NO